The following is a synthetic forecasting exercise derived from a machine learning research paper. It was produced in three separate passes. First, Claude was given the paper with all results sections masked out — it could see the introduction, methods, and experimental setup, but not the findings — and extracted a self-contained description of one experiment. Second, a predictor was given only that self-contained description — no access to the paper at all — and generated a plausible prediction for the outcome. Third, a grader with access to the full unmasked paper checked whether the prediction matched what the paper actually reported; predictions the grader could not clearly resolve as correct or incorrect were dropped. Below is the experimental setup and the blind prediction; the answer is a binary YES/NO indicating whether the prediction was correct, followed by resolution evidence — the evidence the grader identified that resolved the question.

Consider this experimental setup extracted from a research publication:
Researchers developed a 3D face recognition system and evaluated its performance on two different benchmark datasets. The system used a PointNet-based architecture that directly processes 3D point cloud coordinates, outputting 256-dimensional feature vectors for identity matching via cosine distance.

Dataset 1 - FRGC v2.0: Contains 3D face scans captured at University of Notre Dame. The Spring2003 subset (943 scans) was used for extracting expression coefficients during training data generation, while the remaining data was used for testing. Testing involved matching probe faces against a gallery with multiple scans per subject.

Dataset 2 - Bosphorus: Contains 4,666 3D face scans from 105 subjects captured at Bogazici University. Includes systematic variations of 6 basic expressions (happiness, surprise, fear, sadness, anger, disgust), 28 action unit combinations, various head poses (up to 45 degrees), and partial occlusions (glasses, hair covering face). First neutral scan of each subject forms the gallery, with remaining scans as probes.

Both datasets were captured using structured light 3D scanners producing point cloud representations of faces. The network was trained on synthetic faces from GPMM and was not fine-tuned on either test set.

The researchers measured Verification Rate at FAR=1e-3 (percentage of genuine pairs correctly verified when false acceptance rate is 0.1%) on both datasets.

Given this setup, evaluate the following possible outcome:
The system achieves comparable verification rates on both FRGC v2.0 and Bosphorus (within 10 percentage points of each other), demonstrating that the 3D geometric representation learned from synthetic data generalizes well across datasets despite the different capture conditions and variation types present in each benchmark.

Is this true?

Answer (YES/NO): YES